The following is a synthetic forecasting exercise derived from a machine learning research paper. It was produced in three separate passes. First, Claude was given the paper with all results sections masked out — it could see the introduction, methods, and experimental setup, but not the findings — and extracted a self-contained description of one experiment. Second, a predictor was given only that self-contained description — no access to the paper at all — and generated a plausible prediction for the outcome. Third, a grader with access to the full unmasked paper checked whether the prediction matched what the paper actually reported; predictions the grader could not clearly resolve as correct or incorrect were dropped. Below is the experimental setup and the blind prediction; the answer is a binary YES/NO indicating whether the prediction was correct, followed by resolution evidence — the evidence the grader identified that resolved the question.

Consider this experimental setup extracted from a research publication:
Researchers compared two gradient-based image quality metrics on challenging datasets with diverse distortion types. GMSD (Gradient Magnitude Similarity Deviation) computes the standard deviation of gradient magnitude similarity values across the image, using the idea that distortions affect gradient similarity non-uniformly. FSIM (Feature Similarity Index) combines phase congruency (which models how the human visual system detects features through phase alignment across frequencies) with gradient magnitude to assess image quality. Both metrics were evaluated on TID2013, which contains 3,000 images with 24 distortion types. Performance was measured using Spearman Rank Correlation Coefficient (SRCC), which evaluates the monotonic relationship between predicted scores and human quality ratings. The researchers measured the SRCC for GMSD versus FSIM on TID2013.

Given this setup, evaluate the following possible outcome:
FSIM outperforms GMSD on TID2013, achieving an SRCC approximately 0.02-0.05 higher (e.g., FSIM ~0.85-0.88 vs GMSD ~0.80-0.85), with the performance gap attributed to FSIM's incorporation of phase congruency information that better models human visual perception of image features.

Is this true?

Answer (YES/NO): YES